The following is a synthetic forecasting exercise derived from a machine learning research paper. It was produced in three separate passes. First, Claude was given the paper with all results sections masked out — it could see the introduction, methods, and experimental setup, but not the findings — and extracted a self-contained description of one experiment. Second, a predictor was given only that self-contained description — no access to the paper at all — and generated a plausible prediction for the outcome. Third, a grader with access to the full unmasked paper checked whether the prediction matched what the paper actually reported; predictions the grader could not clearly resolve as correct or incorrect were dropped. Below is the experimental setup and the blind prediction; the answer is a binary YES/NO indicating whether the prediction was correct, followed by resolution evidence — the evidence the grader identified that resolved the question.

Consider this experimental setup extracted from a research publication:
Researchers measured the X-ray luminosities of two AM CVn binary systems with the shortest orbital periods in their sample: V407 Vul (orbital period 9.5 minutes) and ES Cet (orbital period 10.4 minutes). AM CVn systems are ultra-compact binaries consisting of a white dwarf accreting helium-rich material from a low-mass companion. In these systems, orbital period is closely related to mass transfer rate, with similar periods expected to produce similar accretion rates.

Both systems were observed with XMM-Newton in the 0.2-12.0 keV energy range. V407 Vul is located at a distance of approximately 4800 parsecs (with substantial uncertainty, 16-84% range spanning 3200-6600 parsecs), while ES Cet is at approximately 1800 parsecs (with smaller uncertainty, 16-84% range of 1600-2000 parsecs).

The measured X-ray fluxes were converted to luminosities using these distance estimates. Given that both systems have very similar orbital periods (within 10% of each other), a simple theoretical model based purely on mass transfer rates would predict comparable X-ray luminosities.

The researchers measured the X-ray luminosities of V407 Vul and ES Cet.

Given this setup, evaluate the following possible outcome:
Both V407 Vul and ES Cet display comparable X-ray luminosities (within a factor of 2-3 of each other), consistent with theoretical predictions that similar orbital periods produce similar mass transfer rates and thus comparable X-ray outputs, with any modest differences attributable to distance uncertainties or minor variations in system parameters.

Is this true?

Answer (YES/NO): NO